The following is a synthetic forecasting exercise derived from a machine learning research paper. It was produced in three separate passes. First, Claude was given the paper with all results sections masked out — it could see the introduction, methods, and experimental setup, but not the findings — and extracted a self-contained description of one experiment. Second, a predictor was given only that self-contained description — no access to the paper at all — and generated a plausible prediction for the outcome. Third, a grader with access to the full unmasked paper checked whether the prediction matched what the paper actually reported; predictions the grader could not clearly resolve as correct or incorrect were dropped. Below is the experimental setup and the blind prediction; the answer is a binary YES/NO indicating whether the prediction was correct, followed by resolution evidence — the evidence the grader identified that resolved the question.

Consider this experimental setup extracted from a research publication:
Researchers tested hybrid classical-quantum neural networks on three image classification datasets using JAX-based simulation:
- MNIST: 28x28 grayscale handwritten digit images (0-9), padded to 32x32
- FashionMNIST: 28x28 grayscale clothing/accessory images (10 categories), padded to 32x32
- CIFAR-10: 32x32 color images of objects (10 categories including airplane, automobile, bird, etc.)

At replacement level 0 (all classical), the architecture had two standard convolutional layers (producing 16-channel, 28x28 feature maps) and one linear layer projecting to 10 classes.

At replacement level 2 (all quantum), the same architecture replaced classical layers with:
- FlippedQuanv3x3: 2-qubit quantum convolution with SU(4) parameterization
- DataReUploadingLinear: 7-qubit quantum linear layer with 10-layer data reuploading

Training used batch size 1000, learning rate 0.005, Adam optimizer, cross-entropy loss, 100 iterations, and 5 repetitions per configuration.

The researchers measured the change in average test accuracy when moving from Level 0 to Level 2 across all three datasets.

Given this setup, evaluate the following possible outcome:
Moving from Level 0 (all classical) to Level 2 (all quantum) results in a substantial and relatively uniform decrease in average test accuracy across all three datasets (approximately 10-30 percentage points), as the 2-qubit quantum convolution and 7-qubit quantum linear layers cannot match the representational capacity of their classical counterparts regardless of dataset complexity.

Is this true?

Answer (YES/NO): NO